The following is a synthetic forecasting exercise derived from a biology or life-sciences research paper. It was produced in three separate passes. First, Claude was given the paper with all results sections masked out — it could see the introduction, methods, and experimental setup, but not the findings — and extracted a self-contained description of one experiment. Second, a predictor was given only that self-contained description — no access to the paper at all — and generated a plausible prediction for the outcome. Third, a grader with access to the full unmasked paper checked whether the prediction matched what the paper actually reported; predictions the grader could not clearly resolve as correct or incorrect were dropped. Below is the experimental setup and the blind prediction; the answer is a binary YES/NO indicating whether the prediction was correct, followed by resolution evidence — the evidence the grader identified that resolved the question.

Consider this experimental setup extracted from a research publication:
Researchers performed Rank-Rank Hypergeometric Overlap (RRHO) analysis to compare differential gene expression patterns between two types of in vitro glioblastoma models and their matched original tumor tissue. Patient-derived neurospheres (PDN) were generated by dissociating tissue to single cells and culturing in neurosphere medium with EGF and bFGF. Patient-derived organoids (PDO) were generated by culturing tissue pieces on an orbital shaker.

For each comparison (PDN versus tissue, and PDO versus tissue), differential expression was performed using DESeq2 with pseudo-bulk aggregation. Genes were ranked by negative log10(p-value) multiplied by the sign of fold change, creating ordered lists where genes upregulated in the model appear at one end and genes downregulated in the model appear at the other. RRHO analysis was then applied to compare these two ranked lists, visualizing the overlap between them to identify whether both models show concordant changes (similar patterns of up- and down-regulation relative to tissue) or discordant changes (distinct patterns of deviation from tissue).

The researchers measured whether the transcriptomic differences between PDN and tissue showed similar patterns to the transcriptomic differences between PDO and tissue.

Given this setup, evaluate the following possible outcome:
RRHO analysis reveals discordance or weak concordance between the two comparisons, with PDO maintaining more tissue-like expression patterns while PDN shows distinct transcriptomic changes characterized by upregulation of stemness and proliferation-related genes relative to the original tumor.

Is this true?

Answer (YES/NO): NO